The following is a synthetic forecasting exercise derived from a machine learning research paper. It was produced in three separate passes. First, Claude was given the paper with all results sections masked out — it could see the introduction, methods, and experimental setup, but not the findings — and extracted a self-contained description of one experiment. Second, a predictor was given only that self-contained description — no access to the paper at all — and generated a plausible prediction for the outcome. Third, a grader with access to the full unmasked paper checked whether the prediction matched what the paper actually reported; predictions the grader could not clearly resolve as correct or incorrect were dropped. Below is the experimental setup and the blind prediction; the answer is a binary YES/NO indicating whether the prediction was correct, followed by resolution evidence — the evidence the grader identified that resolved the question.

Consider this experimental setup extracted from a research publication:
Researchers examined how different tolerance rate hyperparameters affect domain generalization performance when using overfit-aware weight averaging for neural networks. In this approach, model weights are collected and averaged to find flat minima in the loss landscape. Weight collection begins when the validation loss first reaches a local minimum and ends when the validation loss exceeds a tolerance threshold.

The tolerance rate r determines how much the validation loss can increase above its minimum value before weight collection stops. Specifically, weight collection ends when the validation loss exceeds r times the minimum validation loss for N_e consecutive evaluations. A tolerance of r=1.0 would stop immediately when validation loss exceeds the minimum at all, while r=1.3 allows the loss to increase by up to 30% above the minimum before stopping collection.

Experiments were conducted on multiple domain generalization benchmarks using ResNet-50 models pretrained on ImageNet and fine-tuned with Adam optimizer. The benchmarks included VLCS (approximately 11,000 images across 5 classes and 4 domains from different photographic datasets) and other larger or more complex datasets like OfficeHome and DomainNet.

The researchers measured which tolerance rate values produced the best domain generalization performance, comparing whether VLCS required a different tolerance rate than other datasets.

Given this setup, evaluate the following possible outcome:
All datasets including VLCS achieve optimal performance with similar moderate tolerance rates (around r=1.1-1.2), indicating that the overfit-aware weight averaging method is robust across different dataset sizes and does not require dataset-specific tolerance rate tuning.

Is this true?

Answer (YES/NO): NO